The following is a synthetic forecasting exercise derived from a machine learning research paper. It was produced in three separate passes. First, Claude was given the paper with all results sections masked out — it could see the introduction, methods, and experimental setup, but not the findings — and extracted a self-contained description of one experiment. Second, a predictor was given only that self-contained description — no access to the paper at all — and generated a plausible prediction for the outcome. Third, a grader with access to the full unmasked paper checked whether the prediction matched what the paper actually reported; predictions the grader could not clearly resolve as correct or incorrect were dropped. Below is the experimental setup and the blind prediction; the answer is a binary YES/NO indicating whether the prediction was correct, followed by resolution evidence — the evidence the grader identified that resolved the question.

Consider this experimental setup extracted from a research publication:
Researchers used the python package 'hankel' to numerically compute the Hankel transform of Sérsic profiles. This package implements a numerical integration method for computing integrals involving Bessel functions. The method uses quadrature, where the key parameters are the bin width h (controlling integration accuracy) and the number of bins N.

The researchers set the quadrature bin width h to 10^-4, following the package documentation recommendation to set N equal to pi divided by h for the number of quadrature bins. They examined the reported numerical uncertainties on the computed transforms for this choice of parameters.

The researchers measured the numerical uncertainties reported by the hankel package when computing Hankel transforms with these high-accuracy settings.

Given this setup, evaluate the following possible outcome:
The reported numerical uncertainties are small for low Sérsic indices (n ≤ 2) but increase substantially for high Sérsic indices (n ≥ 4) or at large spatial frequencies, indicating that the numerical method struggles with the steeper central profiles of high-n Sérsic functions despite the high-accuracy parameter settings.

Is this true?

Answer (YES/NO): NO